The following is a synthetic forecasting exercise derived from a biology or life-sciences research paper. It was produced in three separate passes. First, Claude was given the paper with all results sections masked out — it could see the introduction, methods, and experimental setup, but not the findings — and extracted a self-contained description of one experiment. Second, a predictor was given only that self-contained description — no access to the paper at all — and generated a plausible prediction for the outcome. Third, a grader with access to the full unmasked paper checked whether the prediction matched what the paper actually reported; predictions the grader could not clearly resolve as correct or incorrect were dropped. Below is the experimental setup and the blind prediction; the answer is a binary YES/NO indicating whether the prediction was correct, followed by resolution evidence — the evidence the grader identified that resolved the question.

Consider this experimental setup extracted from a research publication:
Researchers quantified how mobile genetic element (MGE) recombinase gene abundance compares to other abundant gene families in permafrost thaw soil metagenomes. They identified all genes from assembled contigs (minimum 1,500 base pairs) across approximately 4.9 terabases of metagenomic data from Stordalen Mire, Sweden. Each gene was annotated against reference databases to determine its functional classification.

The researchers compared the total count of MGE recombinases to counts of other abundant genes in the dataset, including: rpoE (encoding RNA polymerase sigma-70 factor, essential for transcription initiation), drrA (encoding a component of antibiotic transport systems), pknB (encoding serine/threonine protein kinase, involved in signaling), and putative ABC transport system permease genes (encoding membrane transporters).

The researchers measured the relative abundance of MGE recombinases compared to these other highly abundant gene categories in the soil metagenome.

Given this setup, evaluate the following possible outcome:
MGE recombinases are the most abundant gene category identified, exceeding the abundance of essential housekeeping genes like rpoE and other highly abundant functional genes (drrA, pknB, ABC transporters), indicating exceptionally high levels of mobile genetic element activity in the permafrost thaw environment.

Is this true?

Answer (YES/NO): YES